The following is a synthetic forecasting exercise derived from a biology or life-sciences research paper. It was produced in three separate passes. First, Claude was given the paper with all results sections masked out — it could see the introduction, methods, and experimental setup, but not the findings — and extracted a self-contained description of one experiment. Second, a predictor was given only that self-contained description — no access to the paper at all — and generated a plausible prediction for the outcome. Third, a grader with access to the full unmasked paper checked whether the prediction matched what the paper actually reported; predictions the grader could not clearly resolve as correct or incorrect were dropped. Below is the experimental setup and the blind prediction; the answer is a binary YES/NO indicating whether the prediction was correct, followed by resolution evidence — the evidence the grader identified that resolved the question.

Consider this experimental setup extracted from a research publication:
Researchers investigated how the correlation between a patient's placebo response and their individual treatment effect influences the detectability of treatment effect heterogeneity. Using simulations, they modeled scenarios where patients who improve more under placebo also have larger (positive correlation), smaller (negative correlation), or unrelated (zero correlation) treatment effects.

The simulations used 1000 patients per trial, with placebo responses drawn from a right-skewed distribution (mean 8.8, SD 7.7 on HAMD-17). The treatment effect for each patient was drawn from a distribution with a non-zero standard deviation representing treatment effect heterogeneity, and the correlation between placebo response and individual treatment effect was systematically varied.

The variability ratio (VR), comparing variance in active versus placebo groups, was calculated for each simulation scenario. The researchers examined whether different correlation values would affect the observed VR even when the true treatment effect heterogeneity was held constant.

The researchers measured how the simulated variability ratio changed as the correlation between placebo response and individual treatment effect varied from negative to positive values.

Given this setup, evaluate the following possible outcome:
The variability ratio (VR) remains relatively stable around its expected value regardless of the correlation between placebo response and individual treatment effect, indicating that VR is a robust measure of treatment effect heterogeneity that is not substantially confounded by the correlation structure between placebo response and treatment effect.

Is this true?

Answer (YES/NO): NO